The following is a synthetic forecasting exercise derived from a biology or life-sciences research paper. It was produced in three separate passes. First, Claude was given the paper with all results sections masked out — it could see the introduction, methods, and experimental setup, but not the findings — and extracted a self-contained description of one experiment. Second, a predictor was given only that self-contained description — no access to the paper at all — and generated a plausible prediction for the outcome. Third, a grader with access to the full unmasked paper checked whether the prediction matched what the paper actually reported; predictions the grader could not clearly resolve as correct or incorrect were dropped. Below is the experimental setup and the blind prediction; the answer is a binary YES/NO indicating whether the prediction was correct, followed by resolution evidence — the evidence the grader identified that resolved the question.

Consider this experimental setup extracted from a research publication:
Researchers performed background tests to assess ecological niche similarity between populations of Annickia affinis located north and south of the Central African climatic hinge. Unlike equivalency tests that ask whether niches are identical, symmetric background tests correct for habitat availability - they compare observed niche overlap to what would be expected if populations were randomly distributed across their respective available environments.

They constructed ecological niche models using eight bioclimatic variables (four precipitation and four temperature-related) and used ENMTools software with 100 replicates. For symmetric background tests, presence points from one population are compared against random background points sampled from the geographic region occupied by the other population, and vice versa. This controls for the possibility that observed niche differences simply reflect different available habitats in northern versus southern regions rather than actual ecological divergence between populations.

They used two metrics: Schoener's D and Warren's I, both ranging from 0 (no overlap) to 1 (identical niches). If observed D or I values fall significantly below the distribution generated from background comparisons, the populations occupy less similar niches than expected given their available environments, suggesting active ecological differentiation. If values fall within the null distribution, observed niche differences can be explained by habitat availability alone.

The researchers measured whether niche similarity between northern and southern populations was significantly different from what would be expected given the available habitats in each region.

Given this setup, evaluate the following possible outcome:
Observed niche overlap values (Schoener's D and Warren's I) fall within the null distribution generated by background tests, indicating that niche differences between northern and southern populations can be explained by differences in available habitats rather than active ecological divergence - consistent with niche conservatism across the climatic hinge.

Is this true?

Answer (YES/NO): NO